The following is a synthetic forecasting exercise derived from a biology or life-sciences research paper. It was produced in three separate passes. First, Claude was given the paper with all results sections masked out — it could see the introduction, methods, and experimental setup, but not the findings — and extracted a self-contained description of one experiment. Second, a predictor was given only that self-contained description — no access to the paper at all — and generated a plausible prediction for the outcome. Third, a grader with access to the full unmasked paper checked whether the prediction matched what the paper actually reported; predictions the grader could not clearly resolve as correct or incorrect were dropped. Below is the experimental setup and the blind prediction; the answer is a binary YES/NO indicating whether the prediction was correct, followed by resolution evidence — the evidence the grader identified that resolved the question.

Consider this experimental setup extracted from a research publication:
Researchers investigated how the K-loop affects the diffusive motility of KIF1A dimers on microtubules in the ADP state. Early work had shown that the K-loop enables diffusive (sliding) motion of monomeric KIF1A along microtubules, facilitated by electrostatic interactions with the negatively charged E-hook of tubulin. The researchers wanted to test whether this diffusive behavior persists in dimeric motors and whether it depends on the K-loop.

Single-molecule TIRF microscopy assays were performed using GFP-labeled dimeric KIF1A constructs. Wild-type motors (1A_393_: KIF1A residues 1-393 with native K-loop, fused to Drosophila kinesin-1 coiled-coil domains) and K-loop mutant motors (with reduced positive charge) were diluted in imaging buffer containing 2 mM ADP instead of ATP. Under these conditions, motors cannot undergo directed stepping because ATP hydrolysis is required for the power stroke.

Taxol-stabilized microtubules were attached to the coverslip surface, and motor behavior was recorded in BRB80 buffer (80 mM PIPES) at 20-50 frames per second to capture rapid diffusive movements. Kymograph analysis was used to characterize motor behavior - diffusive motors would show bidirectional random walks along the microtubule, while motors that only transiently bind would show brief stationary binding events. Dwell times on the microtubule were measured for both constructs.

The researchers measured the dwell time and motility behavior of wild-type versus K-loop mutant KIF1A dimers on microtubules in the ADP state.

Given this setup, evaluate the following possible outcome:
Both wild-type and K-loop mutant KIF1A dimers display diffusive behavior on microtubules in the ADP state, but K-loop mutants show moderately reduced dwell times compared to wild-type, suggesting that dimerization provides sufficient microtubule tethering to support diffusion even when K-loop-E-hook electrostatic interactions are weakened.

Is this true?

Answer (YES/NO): NO